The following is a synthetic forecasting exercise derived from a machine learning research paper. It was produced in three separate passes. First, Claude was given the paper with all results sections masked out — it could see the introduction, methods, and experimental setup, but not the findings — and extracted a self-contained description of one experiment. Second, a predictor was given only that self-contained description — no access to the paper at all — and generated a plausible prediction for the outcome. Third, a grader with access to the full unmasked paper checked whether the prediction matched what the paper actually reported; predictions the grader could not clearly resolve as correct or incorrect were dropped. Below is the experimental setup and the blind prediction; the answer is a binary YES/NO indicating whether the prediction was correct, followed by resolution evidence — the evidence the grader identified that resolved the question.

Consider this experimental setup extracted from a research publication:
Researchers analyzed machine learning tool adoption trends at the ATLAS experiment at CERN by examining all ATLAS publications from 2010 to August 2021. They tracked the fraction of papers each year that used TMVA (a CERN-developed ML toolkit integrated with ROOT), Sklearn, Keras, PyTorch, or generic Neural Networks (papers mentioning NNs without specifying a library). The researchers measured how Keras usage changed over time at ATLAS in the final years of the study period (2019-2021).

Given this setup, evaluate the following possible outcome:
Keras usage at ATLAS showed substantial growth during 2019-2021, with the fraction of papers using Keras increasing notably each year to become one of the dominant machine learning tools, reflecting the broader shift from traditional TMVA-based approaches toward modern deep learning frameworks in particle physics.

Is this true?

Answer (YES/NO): NO